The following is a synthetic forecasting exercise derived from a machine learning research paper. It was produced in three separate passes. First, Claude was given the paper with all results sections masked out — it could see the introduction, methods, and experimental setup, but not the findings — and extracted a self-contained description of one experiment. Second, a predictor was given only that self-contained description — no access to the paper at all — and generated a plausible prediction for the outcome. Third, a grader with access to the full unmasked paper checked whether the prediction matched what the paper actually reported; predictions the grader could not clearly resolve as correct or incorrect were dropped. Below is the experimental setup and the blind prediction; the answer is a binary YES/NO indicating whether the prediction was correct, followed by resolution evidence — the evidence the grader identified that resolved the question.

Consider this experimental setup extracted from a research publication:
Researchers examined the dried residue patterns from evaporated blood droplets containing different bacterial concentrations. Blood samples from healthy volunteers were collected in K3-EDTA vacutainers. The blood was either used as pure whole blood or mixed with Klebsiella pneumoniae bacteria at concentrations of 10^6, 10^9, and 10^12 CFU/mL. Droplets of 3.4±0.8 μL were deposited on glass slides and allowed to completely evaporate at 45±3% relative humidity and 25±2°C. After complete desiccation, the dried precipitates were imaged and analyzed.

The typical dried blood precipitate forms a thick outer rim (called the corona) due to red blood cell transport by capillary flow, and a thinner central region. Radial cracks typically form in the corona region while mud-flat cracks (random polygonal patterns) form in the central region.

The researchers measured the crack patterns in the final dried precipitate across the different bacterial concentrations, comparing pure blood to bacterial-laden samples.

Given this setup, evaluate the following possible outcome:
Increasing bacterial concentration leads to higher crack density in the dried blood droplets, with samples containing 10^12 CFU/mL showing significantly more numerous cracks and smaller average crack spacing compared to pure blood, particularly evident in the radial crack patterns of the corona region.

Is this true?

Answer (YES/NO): NO